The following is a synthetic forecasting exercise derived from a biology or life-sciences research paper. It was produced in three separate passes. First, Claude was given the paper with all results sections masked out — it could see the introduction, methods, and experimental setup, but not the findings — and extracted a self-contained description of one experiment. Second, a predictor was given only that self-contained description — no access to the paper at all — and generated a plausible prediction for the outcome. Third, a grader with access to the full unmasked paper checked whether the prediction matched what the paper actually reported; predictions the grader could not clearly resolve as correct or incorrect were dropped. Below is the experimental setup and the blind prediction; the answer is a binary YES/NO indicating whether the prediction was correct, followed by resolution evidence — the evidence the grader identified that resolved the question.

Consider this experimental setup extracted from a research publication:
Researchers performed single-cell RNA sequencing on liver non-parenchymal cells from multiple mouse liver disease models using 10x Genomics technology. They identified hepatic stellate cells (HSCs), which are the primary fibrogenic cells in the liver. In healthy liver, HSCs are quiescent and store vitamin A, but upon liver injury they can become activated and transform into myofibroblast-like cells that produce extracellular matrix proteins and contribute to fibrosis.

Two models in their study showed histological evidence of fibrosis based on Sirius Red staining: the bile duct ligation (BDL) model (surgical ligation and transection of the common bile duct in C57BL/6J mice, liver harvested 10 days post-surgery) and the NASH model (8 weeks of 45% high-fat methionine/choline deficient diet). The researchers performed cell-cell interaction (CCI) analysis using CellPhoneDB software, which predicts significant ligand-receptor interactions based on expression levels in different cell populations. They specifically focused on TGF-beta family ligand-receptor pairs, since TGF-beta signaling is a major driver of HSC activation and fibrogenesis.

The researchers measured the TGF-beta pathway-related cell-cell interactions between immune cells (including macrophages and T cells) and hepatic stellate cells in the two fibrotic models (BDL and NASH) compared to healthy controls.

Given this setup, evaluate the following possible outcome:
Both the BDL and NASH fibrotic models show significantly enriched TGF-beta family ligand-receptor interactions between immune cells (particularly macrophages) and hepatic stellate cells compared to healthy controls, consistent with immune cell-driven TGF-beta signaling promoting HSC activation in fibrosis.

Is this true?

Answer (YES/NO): NO